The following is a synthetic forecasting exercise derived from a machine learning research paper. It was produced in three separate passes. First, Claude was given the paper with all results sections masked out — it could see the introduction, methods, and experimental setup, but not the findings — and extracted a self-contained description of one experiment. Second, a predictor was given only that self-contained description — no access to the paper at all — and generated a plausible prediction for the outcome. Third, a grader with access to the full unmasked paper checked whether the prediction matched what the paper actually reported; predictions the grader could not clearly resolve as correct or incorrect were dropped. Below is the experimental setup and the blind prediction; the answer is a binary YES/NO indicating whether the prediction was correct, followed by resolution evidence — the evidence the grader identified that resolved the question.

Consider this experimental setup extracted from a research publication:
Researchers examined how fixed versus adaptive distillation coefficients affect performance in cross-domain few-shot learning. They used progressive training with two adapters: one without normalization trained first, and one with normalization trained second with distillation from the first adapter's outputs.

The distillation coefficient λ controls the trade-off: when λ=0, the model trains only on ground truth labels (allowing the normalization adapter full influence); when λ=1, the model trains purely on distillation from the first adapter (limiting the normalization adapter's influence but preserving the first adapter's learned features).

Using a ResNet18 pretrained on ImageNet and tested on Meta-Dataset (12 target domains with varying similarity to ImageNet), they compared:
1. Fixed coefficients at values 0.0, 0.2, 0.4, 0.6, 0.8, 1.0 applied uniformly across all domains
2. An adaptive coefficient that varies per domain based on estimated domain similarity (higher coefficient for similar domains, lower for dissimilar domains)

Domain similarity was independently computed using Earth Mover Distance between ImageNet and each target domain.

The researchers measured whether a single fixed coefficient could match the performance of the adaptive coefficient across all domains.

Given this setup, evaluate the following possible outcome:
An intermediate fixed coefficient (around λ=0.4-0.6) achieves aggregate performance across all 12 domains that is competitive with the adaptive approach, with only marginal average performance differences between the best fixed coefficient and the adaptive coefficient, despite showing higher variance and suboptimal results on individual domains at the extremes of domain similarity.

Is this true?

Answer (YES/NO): NO